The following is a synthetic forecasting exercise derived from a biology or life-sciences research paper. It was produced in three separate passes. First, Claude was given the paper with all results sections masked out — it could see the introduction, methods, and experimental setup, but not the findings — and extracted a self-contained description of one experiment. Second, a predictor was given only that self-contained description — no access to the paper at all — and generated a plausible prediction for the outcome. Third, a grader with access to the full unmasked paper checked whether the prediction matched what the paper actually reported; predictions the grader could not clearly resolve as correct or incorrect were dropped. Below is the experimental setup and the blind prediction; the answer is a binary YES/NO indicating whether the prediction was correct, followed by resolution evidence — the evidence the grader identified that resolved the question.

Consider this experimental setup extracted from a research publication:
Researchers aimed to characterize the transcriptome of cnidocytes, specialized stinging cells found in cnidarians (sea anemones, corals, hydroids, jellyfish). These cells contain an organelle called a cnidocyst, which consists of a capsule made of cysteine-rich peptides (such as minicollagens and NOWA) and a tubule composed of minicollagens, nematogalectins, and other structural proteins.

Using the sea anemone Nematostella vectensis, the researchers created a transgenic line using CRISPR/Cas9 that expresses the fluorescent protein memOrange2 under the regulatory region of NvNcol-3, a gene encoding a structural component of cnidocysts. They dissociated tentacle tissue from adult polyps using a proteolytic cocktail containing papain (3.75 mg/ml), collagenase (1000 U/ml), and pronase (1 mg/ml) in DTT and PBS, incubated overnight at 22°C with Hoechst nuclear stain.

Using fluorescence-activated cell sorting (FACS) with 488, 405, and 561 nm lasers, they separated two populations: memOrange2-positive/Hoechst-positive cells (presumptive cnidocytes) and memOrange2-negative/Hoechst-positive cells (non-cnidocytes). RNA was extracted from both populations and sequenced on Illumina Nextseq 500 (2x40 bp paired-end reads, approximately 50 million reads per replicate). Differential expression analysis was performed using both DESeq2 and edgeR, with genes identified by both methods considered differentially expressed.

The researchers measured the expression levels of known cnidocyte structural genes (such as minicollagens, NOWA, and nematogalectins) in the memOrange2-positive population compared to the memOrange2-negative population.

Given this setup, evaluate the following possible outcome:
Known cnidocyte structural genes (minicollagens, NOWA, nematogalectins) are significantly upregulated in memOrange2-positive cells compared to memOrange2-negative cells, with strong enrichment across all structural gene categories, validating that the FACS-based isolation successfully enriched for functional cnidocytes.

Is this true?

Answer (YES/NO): NO